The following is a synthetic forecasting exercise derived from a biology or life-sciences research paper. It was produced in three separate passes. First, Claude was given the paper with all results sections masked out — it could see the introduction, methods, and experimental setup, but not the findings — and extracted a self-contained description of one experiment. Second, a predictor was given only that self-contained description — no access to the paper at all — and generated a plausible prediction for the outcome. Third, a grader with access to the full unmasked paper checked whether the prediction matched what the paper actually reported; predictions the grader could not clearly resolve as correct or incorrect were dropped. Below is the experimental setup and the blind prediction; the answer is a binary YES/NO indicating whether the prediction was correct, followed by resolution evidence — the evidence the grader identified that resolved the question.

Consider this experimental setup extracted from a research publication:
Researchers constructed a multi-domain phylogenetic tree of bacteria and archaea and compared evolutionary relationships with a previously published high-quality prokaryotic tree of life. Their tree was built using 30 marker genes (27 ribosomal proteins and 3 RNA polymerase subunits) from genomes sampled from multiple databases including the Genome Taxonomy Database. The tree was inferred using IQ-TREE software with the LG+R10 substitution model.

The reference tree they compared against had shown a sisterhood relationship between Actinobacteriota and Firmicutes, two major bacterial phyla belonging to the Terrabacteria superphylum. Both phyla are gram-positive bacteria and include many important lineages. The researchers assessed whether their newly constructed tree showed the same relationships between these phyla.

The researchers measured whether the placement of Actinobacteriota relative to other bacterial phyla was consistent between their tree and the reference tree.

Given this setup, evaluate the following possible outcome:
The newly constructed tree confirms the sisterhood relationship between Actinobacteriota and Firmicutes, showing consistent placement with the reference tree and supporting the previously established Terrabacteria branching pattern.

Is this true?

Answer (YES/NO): NO